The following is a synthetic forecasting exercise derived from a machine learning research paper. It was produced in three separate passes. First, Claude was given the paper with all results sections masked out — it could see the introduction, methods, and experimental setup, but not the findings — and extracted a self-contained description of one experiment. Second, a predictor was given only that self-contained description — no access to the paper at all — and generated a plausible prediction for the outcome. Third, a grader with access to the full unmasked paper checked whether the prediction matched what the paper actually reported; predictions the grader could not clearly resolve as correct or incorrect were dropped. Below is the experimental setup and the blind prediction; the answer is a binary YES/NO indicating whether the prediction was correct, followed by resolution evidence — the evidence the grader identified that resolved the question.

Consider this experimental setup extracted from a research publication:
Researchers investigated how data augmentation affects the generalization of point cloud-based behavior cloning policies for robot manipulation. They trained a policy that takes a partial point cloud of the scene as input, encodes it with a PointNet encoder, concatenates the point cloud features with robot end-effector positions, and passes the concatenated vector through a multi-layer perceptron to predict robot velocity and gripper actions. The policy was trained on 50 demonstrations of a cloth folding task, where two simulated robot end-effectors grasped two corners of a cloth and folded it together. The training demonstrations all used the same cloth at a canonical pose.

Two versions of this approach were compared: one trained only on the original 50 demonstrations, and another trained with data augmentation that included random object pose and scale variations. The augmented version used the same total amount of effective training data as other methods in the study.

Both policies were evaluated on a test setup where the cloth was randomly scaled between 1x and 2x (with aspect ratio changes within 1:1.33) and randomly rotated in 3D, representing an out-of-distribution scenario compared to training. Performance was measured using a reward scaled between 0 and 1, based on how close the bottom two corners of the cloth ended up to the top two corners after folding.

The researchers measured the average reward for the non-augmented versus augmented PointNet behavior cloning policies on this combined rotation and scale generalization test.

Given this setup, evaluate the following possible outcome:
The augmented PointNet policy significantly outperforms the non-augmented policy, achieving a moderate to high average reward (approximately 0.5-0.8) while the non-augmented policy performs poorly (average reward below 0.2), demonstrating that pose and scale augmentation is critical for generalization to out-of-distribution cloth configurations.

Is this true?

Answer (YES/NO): NO